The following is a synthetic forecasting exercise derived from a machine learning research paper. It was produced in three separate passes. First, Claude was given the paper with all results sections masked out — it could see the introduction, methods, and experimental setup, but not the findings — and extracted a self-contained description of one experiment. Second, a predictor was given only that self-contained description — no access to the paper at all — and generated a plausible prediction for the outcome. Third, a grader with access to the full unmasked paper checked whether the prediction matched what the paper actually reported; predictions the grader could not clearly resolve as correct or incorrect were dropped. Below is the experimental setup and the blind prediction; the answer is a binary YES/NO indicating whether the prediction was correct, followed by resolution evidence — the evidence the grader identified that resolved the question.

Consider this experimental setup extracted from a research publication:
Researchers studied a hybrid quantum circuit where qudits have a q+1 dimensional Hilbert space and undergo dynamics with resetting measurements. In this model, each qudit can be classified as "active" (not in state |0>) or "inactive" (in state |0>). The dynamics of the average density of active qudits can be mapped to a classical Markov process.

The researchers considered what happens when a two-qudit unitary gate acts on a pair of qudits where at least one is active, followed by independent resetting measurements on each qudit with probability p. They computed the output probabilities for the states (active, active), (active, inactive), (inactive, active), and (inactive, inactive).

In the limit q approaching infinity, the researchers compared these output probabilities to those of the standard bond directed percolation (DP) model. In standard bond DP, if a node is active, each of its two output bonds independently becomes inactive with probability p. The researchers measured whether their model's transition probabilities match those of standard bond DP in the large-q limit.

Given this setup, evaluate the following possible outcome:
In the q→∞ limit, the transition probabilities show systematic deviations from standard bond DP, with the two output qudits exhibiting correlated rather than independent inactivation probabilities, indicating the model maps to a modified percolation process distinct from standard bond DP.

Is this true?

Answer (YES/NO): NO